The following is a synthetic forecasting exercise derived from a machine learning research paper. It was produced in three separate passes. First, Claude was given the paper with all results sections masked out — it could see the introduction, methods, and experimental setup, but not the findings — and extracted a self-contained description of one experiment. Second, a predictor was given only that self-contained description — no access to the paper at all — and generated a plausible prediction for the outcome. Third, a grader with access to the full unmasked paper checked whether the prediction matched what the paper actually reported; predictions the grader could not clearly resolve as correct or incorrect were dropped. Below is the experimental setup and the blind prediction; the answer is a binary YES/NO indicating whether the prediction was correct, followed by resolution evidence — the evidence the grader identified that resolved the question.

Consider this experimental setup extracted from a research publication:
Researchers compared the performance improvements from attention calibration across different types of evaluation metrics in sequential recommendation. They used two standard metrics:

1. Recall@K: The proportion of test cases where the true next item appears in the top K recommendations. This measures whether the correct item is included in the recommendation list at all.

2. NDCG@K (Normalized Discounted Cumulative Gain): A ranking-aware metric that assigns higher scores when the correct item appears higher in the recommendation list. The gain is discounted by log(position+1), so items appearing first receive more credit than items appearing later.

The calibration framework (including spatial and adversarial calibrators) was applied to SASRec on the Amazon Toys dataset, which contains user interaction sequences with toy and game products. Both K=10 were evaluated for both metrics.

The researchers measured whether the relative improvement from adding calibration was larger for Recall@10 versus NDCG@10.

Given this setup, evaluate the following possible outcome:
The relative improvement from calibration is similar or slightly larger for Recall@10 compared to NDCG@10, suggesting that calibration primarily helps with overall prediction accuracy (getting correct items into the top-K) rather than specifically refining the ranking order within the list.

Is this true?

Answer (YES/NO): YES